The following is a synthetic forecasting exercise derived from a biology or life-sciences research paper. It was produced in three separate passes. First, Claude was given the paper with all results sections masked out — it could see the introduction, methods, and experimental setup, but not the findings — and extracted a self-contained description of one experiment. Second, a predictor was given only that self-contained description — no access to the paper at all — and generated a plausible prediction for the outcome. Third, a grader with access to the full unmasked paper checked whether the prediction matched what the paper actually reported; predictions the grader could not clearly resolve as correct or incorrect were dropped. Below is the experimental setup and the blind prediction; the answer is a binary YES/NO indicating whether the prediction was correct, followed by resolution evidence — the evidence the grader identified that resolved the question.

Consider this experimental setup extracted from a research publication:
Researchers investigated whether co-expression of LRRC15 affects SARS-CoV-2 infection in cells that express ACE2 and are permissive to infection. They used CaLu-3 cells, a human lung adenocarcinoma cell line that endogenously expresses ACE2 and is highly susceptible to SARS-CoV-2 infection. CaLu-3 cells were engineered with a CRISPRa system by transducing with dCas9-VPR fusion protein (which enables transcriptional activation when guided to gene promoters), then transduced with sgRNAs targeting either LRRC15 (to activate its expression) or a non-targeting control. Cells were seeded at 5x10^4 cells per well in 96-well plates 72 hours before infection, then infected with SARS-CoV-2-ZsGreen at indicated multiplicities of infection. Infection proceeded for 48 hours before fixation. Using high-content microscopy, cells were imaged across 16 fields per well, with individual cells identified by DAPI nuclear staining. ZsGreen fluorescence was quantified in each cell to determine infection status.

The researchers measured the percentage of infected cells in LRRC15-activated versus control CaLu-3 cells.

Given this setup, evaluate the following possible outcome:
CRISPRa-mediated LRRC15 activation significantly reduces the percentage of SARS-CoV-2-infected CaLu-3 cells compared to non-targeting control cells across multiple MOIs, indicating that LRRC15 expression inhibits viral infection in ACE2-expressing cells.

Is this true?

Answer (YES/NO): NO